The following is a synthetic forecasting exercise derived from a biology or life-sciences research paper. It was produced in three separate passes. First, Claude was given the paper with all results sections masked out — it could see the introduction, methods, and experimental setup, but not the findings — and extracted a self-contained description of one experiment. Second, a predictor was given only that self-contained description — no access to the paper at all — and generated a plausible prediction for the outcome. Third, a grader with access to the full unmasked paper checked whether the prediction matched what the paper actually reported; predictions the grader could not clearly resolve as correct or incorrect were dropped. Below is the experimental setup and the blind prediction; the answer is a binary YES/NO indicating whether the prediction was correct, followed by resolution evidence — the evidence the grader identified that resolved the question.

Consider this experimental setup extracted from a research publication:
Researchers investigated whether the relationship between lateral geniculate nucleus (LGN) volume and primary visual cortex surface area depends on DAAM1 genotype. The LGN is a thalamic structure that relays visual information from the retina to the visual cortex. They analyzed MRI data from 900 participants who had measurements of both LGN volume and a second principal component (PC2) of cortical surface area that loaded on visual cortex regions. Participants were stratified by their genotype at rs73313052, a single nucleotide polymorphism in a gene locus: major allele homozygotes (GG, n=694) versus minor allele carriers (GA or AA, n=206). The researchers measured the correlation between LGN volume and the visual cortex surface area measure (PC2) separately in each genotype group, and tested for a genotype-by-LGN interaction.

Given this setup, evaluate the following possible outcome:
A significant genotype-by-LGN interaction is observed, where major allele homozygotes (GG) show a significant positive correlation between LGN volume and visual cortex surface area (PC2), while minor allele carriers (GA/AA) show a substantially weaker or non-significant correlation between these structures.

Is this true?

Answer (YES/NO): YES